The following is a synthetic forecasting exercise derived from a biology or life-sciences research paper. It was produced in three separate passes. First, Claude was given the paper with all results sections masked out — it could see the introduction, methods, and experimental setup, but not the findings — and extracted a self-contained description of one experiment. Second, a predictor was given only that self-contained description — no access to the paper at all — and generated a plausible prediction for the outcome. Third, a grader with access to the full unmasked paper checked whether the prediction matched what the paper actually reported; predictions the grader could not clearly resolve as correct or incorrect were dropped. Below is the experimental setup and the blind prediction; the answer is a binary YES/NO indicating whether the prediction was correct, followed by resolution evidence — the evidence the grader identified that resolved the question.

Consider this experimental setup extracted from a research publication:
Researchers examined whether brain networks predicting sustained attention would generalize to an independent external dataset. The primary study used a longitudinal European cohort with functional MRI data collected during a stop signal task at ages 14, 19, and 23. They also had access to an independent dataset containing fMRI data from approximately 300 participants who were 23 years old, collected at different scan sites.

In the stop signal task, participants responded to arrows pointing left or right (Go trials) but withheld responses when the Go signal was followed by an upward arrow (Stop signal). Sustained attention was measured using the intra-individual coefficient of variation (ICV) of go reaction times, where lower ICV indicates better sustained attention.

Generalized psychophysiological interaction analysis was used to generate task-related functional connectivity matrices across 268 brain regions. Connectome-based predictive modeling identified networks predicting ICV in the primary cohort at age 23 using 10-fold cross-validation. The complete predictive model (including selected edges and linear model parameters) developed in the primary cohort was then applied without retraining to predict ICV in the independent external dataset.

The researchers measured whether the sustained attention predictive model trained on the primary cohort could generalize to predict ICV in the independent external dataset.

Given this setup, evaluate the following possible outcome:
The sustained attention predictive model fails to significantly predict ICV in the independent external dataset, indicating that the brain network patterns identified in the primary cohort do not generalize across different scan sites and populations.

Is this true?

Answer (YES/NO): NO